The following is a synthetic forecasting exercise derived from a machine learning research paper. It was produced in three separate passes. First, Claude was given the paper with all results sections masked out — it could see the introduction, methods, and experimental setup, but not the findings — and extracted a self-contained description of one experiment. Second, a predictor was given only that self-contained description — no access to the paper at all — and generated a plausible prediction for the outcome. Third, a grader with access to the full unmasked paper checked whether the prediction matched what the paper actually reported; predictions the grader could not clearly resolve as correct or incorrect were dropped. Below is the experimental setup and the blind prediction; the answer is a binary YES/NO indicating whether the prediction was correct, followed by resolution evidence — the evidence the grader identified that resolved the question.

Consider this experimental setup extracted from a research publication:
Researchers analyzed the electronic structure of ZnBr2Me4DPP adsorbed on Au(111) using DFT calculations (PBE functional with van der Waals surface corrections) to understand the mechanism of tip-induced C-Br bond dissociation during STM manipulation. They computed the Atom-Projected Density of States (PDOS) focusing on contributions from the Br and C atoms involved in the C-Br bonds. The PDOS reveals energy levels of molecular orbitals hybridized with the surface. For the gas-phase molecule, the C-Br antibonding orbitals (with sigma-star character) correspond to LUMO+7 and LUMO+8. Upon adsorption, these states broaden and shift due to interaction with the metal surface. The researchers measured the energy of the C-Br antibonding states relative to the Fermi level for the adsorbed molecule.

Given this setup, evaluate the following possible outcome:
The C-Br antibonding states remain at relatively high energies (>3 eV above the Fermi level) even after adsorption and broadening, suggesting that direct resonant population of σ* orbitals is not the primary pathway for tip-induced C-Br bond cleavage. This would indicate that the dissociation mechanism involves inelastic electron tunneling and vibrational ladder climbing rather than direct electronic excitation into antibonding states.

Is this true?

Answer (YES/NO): NO